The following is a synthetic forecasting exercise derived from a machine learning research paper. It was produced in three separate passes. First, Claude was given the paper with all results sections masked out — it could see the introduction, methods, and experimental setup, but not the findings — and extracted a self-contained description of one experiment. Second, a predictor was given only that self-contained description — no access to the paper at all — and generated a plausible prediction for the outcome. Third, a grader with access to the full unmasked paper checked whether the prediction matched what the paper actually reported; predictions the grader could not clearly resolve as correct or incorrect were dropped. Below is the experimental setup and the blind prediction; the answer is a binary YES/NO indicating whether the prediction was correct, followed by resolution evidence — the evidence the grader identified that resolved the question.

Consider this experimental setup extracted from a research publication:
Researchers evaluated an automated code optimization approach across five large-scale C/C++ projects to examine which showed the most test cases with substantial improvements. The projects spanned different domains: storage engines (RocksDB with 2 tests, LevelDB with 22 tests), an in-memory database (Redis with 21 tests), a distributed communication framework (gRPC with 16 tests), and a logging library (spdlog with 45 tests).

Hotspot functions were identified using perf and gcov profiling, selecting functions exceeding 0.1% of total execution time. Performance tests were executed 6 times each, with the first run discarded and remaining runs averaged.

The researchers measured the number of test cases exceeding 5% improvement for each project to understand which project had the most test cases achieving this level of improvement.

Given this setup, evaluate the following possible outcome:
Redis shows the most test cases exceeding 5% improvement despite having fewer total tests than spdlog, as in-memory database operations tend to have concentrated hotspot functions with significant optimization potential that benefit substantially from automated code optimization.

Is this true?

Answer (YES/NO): NO